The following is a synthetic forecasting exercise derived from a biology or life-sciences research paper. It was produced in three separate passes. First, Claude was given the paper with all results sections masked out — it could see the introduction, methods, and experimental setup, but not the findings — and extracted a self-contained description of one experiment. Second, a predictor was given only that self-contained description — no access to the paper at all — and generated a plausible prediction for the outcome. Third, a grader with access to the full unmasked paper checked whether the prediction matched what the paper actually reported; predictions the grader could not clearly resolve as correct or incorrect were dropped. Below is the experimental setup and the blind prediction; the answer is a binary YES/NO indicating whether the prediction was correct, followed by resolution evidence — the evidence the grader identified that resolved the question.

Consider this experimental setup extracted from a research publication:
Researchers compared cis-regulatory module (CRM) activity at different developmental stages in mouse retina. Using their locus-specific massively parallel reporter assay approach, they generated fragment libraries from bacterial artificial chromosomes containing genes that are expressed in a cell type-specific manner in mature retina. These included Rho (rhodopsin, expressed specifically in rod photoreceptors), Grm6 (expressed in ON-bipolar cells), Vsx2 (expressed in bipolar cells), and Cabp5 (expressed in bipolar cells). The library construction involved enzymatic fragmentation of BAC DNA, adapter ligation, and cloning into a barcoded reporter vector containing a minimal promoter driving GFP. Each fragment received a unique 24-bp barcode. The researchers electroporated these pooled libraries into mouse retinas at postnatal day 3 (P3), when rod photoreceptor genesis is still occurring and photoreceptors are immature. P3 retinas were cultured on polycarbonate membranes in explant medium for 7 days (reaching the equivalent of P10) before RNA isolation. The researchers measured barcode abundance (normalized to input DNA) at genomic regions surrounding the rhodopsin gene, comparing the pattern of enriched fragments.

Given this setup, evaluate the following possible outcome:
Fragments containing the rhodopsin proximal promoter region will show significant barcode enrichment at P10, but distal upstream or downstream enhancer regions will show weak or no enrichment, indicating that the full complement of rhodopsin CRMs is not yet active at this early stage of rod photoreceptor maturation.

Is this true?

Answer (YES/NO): YES